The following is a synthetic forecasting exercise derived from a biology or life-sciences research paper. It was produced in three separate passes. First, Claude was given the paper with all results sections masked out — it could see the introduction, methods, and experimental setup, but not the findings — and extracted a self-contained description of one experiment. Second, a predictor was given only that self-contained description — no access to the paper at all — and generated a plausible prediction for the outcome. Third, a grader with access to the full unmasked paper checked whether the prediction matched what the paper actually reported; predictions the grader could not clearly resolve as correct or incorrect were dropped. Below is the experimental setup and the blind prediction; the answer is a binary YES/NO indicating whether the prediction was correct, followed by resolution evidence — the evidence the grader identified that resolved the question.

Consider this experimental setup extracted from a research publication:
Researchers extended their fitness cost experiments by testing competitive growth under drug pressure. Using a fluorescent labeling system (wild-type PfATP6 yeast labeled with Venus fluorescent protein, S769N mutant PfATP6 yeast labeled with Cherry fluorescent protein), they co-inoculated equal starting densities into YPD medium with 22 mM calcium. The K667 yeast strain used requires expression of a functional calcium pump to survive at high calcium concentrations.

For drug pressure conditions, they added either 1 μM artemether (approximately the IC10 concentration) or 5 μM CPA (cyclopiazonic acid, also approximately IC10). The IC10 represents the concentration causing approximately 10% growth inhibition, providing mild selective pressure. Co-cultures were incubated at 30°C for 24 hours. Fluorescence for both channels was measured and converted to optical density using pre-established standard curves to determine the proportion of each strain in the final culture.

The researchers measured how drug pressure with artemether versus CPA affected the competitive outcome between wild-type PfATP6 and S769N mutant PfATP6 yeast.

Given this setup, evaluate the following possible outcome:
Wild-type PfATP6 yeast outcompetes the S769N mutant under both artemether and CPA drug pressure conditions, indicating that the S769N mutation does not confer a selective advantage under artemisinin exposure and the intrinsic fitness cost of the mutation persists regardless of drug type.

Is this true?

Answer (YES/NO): NO